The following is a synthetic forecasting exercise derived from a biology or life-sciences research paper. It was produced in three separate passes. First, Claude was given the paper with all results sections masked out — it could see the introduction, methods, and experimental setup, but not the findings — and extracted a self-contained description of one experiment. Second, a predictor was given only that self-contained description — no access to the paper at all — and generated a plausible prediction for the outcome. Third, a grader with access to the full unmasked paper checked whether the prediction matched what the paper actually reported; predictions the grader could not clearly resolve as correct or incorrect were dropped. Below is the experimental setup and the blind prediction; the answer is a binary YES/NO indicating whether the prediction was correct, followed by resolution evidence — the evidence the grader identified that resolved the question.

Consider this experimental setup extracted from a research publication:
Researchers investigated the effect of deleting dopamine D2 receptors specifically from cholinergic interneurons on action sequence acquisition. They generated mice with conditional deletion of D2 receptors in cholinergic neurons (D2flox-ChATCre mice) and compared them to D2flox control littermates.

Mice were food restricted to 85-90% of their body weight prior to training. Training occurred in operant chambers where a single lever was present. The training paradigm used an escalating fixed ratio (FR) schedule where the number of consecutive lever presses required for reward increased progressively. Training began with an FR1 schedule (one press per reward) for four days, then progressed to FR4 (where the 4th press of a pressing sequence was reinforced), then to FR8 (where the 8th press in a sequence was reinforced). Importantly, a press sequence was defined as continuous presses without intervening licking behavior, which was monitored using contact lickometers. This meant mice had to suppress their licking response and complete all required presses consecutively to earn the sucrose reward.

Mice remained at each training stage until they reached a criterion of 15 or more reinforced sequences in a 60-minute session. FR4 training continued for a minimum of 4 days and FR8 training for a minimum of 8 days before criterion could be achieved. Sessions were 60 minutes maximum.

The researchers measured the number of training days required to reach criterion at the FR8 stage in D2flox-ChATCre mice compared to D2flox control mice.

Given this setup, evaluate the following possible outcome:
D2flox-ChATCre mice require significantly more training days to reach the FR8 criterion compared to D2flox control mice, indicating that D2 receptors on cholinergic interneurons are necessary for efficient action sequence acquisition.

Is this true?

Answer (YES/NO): YES